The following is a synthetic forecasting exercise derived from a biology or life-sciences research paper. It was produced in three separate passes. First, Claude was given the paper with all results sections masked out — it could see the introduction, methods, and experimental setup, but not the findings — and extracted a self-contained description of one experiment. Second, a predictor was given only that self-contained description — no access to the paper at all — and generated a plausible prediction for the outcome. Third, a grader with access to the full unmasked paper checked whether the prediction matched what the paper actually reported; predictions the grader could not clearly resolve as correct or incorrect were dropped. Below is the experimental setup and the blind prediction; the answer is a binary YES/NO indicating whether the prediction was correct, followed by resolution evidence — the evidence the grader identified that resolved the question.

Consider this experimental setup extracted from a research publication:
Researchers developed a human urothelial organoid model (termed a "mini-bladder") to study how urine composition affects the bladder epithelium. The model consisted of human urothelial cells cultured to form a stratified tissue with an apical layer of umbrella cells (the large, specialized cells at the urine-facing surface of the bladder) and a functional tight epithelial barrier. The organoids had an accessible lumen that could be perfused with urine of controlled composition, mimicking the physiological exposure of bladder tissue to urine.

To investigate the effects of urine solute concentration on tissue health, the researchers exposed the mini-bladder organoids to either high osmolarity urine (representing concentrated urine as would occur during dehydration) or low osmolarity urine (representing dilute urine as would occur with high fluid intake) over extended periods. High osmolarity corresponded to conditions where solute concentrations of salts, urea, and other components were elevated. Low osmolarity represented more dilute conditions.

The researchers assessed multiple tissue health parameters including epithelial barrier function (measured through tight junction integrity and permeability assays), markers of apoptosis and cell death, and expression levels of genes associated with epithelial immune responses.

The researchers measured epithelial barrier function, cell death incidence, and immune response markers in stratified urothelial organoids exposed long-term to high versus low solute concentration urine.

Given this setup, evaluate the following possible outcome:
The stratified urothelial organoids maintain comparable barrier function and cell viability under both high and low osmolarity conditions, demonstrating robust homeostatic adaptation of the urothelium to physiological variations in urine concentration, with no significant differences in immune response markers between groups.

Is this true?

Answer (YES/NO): NO